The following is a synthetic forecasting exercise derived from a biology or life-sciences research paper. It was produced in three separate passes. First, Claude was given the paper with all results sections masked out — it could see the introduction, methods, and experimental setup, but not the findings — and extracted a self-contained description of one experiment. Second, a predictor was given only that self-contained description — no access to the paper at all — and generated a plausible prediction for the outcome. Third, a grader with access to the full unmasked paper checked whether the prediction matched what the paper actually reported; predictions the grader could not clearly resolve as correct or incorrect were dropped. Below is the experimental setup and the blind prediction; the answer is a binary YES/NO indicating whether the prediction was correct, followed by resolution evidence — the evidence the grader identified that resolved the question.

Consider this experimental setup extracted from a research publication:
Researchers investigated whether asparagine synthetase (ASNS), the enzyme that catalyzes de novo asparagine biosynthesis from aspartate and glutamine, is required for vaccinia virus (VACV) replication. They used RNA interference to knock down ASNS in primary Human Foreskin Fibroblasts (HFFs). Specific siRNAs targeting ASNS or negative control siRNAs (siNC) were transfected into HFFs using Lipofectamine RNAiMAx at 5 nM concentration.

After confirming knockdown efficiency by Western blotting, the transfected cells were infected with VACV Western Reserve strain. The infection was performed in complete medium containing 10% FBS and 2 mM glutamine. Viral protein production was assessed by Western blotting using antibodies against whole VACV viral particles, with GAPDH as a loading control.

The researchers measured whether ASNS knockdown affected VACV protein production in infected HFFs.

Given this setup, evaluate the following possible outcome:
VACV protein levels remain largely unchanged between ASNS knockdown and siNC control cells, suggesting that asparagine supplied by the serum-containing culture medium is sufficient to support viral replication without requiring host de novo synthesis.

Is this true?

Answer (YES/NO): NO